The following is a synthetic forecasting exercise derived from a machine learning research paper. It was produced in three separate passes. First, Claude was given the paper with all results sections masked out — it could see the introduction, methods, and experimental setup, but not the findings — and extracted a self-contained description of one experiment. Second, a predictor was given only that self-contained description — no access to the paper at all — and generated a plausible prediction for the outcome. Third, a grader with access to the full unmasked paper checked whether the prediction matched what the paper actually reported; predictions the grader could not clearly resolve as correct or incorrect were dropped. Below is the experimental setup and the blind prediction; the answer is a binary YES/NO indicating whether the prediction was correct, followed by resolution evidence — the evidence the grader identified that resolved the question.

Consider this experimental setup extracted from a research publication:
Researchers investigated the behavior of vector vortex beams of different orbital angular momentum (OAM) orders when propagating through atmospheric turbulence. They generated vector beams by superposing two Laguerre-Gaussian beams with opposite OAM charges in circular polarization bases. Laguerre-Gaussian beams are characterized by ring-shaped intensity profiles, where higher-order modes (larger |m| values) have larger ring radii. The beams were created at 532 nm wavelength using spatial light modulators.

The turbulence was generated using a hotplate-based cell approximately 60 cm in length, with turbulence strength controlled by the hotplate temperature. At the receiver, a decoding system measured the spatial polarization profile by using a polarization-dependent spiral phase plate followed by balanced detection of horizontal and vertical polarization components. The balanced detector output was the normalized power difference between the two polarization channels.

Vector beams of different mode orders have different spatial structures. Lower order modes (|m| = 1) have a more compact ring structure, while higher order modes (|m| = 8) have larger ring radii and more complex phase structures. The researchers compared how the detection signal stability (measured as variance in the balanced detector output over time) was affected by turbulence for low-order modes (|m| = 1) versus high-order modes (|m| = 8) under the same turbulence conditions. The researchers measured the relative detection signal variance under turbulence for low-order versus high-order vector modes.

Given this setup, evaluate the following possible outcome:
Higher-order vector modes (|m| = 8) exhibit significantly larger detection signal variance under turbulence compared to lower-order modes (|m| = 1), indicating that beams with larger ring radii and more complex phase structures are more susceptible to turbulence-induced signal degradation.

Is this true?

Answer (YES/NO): YES